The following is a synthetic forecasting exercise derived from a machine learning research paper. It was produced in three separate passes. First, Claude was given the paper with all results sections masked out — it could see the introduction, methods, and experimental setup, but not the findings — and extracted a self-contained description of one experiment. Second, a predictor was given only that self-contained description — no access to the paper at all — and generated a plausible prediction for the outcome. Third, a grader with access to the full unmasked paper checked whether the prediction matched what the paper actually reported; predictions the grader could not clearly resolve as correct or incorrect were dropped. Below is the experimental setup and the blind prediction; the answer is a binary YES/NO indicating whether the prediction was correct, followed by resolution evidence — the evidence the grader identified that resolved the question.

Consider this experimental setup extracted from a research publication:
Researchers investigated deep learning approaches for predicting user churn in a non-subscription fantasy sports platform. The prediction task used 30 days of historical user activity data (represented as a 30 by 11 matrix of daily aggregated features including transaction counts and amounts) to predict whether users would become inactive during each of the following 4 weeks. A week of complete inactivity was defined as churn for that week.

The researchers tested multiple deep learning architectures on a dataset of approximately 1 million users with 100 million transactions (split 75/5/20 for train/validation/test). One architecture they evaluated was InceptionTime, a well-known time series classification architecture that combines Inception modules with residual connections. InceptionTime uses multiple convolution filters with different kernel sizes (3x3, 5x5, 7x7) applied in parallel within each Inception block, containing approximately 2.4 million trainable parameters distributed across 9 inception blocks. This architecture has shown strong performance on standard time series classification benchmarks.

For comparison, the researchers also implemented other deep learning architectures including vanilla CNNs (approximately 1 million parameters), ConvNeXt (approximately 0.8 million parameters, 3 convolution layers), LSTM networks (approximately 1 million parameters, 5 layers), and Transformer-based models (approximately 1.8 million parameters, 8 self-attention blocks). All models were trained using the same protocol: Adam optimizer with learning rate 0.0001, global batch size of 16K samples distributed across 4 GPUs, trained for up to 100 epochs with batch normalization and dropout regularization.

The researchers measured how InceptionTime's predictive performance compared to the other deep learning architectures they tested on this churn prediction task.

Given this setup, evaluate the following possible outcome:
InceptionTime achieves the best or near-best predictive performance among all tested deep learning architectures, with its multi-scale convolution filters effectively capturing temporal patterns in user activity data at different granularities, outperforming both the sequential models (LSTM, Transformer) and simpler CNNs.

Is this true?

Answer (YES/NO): NO